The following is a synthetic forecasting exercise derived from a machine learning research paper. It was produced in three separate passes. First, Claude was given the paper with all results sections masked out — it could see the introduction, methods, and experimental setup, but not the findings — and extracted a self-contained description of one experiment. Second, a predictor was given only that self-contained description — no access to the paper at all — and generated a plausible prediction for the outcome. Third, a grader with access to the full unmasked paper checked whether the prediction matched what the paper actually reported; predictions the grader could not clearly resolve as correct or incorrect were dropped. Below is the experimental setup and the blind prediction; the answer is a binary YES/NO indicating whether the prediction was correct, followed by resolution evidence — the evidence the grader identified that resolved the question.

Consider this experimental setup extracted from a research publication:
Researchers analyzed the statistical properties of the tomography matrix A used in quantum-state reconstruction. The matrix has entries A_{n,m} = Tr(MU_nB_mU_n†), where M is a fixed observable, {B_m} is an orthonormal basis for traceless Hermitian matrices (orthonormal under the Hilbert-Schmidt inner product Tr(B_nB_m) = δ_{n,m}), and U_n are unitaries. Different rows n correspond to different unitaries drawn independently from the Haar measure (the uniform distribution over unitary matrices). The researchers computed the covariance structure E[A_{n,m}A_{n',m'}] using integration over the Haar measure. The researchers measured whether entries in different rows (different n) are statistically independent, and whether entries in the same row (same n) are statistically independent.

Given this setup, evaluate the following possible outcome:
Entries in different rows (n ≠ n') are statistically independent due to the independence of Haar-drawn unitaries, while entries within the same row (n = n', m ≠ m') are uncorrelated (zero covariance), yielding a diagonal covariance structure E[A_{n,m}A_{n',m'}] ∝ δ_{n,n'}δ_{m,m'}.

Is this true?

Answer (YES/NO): YES